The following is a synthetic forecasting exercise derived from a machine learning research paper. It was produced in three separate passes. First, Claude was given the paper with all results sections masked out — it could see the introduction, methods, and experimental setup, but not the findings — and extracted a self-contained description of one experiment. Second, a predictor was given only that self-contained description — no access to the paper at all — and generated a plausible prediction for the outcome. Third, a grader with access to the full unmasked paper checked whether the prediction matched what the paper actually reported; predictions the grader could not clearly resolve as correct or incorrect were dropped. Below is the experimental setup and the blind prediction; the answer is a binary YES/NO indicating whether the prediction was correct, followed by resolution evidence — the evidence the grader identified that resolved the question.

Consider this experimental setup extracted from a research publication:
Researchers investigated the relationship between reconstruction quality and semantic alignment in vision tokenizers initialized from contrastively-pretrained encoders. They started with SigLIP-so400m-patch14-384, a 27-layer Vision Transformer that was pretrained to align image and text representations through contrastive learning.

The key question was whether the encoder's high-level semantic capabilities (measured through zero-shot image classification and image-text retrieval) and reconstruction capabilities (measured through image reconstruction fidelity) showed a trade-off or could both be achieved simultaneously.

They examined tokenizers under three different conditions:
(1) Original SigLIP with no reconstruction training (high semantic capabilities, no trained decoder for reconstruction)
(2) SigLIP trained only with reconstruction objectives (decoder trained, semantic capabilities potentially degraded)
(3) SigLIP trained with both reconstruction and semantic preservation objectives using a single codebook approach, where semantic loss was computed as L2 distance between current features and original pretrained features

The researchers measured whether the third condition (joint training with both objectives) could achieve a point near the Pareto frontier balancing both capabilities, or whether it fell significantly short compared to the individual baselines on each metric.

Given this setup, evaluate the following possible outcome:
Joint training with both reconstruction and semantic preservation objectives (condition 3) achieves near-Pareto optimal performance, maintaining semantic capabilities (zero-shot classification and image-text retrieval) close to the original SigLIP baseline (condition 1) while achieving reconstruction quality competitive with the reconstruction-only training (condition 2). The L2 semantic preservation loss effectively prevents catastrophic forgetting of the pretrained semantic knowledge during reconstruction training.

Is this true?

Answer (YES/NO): NO